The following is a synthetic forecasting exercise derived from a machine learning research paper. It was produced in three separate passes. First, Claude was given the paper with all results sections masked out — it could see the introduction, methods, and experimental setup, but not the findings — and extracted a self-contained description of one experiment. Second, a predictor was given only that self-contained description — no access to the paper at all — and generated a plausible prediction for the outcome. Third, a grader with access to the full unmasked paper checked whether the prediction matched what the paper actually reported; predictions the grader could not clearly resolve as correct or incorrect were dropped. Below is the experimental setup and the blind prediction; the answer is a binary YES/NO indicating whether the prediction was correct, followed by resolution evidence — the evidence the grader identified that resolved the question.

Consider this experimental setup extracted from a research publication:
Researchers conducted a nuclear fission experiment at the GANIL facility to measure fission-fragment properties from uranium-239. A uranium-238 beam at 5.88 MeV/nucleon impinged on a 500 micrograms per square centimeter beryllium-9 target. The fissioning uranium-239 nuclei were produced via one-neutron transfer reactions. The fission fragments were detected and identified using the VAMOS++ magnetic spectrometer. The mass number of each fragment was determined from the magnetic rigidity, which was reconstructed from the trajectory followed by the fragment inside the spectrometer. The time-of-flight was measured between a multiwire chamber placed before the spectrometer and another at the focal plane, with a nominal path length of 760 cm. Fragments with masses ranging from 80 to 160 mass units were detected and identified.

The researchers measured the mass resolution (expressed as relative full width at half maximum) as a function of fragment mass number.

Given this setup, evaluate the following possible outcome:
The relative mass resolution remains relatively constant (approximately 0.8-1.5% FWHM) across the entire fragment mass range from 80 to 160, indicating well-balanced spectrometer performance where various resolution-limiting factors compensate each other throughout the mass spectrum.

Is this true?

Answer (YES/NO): NO